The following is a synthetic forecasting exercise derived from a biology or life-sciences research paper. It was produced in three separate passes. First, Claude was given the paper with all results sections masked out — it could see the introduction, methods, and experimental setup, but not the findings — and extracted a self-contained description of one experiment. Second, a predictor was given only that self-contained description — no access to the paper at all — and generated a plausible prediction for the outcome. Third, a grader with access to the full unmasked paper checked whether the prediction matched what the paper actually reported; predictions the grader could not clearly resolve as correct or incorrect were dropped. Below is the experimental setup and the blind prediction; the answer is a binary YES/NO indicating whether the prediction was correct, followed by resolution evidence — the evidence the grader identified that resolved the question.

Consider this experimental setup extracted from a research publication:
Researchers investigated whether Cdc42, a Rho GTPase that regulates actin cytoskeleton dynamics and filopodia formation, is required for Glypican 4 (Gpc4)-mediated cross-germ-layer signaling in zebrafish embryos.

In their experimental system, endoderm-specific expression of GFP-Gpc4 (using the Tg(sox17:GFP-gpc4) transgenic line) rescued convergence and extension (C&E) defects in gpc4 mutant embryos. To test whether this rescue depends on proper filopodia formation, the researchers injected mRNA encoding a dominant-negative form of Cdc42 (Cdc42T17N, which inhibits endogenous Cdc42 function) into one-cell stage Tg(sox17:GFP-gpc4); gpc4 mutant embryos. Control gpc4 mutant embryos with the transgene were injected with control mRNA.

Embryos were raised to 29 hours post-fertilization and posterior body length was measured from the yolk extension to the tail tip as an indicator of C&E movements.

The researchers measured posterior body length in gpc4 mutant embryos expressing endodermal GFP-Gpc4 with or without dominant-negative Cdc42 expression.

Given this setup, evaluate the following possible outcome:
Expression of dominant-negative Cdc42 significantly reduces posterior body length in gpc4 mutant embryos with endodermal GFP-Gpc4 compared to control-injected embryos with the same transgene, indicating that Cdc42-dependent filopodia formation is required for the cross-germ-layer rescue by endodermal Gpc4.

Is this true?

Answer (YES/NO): YES